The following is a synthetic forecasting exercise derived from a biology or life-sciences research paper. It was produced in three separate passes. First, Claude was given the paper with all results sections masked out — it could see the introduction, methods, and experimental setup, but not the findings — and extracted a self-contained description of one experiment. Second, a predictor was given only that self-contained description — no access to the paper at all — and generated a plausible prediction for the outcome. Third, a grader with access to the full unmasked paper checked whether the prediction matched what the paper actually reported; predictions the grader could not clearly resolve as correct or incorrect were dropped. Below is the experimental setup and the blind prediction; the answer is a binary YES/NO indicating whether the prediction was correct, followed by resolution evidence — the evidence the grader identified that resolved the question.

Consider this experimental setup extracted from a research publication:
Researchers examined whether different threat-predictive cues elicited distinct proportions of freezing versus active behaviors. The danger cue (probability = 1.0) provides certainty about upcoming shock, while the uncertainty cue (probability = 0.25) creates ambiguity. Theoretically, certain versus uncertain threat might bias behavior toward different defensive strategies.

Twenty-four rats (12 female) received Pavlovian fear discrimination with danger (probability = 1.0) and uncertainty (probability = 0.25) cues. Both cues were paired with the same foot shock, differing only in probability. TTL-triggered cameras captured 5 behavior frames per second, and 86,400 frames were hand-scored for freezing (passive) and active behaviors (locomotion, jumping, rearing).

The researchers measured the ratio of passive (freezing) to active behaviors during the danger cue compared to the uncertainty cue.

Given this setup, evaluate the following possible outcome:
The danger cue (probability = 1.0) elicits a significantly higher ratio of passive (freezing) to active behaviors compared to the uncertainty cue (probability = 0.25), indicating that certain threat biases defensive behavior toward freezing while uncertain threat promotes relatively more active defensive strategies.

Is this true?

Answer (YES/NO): YES